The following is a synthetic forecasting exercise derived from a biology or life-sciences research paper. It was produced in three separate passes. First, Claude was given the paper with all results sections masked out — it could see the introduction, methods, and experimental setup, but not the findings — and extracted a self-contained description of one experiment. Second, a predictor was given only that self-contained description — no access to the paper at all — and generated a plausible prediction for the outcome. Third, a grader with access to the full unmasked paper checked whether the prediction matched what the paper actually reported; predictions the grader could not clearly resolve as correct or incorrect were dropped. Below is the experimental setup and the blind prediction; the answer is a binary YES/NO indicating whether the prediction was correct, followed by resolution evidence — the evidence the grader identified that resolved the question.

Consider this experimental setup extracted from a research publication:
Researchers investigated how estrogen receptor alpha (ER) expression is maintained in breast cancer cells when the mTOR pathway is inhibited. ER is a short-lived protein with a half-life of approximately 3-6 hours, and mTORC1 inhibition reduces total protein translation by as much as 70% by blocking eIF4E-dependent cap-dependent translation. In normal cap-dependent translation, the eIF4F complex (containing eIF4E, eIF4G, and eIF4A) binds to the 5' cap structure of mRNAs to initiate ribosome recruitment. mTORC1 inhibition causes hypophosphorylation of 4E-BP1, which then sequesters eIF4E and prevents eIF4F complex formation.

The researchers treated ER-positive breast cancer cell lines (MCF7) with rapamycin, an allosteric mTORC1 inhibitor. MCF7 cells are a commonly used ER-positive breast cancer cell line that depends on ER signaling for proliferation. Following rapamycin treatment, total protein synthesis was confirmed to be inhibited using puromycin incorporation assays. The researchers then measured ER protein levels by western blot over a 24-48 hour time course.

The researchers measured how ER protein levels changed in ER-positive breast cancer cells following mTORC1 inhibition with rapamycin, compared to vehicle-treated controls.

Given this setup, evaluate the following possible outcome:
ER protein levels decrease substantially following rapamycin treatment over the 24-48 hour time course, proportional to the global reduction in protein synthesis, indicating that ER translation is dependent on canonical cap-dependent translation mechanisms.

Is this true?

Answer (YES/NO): NO